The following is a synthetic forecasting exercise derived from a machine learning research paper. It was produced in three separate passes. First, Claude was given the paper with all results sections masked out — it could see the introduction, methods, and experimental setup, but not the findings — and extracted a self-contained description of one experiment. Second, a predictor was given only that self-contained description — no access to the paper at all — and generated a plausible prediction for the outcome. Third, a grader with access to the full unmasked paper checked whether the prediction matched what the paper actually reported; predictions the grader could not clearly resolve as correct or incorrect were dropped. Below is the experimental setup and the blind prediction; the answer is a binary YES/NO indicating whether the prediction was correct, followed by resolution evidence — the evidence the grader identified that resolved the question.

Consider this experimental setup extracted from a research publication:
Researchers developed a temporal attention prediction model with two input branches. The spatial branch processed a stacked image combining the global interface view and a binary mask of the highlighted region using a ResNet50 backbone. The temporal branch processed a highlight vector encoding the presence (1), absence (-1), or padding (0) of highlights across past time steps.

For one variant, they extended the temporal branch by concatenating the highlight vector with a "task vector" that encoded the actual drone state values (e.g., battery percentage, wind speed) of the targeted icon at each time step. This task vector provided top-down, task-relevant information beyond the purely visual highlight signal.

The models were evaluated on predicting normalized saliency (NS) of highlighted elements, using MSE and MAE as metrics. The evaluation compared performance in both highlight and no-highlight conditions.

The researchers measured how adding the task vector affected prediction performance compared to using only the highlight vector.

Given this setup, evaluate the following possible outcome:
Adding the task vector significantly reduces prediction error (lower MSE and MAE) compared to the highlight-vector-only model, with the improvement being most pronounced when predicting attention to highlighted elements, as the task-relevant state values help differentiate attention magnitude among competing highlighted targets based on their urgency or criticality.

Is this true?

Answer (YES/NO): NO